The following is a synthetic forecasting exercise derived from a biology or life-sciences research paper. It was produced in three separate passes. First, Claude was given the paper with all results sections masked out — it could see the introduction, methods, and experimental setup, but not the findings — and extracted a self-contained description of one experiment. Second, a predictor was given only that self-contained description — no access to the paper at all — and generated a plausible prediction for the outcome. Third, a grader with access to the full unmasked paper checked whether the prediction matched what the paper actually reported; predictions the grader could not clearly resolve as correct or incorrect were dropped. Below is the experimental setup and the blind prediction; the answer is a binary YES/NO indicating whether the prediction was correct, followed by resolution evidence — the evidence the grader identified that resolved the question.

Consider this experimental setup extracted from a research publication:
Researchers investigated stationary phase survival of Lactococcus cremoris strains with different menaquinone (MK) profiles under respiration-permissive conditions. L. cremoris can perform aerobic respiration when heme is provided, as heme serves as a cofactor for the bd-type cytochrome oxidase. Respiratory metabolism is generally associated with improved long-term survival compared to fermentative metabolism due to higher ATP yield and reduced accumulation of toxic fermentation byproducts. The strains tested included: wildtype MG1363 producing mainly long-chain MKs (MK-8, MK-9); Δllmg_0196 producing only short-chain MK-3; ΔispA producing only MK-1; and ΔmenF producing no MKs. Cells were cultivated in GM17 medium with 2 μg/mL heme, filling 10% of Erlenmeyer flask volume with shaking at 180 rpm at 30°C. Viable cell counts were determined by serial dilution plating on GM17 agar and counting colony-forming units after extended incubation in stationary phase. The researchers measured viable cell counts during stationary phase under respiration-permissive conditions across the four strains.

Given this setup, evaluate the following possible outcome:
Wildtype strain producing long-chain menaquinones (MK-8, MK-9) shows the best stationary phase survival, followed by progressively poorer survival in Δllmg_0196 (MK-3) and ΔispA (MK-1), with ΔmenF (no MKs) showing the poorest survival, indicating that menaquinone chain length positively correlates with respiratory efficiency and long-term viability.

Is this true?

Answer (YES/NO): NO